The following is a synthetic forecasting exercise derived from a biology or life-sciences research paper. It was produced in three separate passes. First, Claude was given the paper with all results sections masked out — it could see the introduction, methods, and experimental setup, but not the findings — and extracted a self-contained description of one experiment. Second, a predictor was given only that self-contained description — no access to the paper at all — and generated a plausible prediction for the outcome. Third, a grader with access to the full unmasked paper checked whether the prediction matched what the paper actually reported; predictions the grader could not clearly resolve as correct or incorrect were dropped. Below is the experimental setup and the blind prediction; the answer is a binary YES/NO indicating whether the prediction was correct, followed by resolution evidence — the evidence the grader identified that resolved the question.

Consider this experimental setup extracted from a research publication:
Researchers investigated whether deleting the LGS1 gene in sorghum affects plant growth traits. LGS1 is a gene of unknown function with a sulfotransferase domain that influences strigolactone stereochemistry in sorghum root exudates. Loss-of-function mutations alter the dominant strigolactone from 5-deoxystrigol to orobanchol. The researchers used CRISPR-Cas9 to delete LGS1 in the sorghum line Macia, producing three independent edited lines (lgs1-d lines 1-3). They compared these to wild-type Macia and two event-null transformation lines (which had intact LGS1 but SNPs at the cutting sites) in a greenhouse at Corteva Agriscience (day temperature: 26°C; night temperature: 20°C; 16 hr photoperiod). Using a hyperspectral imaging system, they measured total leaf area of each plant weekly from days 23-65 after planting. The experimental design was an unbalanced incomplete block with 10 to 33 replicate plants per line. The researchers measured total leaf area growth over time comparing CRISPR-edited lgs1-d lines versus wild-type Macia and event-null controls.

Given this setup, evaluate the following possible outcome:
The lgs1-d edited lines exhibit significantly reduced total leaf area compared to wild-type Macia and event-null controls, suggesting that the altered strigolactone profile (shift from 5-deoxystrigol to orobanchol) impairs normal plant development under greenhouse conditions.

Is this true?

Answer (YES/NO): YES